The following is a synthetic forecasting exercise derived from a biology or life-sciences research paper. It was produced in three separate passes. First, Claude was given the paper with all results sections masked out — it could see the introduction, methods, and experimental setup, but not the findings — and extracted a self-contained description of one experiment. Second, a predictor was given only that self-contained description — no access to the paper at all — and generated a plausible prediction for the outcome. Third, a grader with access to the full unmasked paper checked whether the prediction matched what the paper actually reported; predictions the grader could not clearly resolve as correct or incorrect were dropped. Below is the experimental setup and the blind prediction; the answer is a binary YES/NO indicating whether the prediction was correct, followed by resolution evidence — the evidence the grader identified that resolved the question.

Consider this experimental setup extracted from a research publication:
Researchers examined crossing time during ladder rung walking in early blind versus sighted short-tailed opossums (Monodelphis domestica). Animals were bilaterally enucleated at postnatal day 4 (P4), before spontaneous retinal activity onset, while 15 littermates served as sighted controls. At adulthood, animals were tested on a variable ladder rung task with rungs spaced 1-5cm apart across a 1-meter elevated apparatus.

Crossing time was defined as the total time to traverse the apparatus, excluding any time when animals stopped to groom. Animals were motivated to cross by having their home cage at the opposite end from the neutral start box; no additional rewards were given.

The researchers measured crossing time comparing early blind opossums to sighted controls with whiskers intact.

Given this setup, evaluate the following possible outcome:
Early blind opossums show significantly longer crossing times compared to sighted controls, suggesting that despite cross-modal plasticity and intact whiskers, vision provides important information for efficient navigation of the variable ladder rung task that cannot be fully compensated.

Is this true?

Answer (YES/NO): NO